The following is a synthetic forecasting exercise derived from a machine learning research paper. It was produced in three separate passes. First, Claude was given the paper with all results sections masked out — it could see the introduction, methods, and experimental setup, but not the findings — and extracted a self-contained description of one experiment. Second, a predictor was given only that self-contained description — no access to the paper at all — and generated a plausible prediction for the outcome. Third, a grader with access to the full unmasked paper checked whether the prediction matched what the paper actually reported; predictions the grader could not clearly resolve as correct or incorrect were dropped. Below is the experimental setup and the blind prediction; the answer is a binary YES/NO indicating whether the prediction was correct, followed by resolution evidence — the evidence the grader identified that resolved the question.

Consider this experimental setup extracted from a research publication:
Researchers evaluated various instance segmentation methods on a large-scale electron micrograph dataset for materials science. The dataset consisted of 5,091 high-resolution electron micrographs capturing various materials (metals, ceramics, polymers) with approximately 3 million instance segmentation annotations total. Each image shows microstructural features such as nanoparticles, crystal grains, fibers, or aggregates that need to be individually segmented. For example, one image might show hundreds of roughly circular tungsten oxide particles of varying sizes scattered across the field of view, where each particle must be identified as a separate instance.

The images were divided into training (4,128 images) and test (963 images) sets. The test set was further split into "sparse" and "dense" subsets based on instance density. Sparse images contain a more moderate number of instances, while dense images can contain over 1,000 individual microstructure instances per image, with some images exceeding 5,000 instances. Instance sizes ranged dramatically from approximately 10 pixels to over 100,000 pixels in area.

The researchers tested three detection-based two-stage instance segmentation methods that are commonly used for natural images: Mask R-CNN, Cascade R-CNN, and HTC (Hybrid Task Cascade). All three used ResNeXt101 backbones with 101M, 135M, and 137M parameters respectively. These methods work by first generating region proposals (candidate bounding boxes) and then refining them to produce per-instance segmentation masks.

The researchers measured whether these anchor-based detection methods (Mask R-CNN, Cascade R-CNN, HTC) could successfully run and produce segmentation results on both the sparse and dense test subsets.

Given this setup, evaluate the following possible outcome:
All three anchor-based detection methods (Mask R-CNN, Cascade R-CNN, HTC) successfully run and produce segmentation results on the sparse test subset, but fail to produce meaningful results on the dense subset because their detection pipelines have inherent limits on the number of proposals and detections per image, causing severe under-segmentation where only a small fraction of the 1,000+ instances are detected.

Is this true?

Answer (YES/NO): NO